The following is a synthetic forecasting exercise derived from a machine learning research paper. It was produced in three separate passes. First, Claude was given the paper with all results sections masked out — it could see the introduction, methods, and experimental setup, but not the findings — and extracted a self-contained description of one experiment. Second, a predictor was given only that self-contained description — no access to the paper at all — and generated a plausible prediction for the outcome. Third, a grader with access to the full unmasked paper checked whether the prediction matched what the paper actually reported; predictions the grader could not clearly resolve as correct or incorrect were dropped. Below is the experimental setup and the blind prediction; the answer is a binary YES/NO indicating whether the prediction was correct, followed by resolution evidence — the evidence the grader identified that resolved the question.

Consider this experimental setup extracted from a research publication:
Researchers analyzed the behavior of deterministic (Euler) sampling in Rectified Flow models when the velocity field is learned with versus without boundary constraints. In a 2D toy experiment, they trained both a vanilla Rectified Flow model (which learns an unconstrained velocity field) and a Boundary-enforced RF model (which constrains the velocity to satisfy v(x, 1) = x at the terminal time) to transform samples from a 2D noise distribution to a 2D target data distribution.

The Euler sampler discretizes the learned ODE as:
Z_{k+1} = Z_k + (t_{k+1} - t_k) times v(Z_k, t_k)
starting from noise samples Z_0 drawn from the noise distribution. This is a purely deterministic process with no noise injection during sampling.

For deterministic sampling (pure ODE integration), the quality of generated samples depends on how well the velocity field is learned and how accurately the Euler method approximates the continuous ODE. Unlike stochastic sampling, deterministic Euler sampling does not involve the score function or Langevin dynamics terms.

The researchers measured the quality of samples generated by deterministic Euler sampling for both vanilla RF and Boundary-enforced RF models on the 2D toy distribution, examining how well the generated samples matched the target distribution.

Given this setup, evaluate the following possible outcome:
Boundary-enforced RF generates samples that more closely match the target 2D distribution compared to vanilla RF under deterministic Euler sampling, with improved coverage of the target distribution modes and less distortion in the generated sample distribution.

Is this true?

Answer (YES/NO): NO